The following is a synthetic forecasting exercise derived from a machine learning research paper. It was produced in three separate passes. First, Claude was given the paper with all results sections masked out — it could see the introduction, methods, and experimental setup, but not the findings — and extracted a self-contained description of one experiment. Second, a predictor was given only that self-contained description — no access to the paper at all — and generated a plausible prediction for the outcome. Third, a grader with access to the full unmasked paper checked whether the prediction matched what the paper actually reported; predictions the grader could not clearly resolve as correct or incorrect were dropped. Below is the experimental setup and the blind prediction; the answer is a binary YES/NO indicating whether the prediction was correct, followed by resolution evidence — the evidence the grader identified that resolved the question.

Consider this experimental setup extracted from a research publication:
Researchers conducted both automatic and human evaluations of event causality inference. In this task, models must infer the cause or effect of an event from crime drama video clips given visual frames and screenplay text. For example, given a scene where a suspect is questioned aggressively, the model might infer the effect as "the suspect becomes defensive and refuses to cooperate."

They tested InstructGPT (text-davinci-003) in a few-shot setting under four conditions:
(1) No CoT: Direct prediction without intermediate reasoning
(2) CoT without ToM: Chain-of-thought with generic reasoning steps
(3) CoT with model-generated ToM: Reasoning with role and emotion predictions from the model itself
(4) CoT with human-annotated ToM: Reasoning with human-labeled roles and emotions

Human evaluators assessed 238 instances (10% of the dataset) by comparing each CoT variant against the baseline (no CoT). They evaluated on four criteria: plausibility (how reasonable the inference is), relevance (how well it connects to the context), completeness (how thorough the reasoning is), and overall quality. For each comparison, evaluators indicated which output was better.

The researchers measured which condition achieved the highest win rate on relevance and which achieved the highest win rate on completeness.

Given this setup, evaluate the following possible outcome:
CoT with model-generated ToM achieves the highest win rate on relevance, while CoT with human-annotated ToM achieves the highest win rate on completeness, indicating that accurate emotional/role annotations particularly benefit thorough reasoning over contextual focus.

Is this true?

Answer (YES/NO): NO